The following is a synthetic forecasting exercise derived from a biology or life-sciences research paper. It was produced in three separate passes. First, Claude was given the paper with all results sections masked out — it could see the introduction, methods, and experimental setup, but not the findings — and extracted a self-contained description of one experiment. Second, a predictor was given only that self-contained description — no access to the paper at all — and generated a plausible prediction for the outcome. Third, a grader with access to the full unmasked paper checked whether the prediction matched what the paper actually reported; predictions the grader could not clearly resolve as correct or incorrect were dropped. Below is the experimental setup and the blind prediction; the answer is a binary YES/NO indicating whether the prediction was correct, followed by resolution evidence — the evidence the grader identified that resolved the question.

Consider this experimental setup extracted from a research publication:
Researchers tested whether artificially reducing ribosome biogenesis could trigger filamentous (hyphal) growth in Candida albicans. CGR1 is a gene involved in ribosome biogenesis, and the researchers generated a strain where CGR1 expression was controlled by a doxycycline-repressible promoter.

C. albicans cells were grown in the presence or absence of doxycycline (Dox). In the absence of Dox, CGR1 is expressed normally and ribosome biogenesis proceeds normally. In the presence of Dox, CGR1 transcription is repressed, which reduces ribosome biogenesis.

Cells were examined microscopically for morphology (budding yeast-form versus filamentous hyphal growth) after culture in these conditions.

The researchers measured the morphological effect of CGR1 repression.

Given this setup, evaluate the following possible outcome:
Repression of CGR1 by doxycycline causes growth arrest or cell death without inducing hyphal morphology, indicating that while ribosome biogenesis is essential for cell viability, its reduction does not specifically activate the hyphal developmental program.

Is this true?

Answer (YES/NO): NO